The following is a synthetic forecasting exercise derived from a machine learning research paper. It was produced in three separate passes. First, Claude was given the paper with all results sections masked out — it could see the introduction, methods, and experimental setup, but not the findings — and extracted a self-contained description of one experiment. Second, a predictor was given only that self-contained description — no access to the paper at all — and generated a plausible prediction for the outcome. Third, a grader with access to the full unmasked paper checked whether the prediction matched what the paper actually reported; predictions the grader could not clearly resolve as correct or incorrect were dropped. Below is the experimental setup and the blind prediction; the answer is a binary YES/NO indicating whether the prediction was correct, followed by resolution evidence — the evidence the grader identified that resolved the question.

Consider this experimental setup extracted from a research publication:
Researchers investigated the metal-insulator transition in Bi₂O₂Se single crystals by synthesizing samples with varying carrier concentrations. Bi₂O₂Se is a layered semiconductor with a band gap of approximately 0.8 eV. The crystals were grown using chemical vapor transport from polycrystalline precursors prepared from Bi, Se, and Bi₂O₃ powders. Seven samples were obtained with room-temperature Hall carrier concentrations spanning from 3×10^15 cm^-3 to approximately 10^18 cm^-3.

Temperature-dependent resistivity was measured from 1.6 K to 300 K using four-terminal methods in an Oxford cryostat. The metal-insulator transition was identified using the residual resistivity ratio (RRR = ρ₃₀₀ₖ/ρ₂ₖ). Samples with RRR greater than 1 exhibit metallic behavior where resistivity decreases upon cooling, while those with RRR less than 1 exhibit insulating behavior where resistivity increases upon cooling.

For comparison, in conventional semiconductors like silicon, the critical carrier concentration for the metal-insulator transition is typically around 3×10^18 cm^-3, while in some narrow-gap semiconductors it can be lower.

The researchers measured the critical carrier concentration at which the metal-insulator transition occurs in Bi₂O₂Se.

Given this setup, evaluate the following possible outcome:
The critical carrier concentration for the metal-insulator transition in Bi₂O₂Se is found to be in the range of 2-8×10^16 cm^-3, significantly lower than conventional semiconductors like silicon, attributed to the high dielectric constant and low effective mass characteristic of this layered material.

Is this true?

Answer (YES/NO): NO